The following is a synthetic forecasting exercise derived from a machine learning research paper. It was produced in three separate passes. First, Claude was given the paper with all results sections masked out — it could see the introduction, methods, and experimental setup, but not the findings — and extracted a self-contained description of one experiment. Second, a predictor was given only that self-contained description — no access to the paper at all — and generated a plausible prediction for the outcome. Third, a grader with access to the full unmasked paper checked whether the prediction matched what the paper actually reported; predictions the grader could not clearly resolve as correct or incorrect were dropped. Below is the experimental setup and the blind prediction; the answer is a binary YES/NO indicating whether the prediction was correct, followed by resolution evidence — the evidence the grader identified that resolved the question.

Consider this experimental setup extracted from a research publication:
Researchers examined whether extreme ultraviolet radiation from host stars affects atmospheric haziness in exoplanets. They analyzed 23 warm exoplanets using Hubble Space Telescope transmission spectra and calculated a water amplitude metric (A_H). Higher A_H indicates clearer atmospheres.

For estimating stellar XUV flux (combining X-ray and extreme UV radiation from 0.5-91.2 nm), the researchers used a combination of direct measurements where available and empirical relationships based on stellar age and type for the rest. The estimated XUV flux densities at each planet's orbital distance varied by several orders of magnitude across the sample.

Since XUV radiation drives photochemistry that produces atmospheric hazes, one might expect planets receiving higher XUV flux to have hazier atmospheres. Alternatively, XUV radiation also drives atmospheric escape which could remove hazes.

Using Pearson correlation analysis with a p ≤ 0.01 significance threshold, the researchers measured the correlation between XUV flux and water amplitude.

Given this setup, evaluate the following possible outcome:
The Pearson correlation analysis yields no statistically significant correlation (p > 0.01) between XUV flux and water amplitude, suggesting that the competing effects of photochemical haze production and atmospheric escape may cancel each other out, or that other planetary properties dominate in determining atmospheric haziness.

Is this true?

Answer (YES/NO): YES